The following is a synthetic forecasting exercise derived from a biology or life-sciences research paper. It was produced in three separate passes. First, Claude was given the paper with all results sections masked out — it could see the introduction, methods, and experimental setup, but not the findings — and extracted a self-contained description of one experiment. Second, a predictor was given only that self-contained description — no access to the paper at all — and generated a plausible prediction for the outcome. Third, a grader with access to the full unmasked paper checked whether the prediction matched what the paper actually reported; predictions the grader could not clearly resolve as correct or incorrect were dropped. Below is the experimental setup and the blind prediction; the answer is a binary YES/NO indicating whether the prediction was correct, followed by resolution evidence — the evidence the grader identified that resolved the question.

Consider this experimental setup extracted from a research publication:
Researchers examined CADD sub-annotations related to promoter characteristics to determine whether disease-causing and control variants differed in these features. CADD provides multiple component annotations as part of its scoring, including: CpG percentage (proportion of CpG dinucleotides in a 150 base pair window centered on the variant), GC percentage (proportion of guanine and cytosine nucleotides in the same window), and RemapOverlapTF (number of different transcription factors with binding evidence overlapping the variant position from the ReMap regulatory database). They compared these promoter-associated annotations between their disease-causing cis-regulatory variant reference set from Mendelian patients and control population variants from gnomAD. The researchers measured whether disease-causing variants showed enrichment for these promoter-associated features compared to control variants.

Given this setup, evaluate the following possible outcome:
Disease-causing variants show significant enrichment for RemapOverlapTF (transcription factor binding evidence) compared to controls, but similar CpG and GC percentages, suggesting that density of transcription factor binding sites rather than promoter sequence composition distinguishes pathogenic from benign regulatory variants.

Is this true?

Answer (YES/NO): NO